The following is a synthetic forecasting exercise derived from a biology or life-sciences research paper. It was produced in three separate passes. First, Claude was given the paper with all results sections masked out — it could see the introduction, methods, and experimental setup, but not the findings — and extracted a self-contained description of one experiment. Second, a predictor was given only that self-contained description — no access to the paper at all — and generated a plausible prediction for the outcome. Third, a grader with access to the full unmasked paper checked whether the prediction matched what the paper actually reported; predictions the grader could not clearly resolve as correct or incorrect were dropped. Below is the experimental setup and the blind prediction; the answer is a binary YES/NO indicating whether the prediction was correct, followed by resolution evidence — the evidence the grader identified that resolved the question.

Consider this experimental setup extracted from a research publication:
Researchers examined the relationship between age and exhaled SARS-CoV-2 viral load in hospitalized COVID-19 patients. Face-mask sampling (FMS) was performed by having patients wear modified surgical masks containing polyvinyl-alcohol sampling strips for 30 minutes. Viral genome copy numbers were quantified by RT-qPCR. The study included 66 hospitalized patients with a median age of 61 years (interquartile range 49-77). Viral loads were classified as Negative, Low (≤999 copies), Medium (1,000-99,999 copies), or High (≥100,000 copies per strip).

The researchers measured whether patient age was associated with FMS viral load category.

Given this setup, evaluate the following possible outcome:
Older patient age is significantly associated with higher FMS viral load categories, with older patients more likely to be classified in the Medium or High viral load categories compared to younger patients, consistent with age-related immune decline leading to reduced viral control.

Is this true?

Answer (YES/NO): YES